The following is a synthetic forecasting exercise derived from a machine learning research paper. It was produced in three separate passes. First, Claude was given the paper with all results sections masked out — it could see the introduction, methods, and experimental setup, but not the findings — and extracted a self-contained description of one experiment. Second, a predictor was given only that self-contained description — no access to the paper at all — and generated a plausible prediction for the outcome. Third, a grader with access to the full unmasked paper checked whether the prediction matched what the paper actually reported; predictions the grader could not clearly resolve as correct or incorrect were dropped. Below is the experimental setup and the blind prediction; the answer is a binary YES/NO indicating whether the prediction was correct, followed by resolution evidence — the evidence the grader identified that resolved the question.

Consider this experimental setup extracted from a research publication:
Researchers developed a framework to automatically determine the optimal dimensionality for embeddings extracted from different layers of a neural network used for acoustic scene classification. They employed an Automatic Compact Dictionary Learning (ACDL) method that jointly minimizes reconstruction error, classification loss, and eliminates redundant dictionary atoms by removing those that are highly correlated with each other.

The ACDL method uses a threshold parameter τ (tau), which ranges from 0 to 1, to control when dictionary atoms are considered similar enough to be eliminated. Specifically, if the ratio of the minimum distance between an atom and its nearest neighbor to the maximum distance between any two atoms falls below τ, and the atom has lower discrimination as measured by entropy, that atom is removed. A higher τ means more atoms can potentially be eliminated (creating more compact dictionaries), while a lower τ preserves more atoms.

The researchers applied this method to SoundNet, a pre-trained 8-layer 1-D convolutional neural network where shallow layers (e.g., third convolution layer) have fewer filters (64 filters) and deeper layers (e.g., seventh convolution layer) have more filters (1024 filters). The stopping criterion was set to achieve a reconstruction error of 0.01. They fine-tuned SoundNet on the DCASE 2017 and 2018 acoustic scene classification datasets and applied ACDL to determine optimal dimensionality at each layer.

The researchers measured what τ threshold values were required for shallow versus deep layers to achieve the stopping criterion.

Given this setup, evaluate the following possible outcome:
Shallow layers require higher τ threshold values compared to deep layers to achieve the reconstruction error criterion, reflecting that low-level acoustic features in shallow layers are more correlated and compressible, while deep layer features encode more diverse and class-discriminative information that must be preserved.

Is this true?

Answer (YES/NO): NO